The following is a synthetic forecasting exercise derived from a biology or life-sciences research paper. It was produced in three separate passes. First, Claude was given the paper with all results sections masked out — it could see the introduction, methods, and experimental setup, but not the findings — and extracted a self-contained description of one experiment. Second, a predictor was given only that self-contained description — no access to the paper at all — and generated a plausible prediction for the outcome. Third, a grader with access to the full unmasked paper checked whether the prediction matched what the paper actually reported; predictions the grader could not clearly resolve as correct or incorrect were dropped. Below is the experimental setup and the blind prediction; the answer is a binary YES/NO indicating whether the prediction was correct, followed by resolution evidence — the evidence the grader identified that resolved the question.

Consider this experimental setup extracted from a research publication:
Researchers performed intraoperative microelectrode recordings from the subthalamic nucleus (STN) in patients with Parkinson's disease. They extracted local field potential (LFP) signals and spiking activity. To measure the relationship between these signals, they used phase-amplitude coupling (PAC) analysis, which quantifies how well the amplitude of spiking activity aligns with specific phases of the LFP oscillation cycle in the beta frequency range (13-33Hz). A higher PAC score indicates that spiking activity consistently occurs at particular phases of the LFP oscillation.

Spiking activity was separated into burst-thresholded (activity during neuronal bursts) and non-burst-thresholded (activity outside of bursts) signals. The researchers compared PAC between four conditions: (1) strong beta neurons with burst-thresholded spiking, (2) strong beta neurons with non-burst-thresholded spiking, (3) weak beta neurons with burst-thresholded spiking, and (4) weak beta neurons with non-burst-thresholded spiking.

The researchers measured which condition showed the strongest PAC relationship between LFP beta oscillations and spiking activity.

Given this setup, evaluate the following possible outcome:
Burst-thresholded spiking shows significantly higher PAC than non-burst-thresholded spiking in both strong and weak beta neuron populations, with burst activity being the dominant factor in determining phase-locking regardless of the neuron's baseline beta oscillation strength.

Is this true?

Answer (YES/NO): NO